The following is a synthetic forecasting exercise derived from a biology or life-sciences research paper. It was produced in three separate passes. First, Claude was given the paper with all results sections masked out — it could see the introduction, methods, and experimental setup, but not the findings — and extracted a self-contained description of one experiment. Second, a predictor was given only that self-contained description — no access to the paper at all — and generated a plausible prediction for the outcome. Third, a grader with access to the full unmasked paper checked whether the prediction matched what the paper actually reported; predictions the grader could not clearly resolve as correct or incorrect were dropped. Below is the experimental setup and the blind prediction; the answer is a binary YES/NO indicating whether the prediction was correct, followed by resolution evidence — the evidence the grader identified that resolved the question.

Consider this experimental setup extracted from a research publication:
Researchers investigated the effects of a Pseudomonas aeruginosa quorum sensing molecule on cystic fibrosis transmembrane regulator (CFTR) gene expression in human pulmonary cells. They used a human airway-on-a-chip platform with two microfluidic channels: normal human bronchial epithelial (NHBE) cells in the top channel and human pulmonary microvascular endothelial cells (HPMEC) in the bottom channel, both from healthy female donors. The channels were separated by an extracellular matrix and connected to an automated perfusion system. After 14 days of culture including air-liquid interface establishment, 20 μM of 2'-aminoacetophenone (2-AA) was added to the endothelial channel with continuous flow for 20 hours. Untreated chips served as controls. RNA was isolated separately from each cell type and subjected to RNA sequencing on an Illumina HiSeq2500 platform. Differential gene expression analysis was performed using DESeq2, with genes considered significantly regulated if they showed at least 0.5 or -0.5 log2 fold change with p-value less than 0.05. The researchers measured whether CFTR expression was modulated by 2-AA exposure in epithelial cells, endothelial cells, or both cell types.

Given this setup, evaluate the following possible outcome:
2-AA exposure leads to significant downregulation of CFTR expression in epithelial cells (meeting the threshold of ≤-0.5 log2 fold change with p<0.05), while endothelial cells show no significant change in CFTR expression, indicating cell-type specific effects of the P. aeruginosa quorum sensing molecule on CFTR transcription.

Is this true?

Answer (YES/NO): NO